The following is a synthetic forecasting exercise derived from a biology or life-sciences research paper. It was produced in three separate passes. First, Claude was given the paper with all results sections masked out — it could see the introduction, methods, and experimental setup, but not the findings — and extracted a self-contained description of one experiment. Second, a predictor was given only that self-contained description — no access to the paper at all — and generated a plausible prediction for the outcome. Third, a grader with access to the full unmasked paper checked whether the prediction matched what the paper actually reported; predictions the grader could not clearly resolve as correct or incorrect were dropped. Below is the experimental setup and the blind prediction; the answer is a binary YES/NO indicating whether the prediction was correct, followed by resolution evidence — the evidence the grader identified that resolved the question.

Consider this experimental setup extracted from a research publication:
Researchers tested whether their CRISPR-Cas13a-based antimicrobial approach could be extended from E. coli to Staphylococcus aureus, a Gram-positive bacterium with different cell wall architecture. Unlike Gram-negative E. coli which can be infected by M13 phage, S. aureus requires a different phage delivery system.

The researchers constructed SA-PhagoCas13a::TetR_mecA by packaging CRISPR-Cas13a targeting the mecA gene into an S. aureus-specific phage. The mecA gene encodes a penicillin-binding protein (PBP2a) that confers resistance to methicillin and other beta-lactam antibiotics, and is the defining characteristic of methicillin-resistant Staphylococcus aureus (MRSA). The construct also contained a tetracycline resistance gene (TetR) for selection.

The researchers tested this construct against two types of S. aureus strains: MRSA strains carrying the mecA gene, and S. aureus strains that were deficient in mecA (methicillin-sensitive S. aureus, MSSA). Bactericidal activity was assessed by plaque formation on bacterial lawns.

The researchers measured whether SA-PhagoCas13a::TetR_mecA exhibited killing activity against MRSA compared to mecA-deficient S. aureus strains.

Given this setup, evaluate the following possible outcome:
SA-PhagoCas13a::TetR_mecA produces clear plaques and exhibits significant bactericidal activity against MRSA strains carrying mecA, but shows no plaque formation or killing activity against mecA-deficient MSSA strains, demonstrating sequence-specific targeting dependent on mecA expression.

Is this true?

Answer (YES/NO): YES